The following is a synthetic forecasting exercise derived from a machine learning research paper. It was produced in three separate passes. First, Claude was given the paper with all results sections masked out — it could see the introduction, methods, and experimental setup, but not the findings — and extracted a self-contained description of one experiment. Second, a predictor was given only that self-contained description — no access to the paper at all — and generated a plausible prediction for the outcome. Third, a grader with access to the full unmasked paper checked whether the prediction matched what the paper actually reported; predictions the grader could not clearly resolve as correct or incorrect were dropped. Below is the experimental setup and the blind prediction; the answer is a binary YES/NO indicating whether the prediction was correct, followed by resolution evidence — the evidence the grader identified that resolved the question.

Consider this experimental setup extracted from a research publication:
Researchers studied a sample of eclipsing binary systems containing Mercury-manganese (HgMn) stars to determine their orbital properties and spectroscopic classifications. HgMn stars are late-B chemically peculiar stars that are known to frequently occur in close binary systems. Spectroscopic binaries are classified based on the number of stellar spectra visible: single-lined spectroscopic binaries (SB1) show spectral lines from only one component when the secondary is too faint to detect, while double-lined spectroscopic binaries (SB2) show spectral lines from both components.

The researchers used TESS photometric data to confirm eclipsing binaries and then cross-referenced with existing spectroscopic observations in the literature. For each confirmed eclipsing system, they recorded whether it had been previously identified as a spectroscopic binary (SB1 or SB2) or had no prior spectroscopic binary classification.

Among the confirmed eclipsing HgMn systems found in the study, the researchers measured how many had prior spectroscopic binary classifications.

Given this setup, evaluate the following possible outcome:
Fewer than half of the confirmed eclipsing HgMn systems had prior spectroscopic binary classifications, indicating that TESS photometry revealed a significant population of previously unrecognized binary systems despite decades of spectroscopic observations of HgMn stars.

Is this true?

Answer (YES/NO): NO